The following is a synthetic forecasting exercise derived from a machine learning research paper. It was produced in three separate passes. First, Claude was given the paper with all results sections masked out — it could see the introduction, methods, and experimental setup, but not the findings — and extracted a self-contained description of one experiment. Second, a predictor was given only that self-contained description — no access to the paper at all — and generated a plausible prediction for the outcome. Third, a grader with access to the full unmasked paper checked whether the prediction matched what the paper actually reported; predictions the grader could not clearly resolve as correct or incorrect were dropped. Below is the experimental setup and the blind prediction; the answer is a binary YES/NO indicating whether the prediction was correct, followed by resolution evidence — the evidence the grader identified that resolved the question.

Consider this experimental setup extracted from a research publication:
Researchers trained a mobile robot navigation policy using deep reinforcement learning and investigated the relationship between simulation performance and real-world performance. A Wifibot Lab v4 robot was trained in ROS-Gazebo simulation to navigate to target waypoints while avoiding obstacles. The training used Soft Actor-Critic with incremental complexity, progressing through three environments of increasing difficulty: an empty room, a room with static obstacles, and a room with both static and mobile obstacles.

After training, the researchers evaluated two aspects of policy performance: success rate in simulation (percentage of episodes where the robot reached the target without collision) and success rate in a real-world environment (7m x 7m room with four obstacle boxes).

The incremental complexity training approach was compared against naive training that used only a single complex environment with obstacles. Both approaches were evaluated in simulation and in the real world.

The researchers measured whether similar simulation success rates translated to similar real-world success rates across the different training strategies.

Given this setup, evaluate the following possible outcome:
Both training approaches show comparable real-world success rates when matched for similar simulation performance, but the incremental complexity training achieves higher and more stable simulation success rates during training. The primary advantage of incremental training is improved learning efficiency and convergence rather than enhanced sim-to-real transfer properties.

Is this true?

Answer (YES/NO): NO